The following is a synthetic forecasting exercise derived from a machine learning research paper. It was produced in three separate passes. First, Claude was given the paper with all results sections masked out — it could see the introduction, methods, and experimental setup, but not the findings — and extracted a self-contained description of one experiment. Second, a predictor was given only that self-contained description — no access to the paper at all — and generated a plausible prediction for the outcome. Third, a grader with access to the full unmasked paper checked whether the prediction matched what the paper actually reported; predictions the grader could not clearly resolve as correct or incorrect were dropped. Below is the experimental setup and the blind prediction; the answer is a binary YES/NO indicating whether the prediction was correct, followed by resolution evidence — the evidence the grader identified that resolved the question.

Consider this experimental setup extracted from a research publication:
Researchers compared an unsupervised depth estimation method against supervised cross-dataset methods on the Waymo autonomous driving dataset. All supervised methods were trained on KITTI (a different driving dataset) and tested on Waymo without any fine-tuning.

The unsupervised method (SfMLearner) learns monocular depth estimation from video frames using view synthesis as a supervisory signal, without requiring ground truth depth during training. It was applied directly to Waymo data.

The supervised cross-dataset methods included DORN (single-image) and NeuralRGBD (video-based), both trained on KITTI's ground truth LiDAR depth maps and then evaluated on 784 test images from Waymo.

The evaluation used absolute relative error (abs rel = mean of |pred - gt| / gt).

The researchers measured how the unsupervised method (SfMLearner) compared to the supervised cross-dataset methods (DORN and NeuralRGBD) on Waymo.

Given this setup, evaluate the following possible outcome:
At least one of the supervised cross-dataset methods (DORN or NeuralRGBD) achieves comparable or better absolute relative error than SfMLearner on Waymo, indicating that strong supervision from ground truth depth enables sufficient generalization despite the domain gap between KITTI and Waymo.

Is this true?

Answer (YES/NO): YES